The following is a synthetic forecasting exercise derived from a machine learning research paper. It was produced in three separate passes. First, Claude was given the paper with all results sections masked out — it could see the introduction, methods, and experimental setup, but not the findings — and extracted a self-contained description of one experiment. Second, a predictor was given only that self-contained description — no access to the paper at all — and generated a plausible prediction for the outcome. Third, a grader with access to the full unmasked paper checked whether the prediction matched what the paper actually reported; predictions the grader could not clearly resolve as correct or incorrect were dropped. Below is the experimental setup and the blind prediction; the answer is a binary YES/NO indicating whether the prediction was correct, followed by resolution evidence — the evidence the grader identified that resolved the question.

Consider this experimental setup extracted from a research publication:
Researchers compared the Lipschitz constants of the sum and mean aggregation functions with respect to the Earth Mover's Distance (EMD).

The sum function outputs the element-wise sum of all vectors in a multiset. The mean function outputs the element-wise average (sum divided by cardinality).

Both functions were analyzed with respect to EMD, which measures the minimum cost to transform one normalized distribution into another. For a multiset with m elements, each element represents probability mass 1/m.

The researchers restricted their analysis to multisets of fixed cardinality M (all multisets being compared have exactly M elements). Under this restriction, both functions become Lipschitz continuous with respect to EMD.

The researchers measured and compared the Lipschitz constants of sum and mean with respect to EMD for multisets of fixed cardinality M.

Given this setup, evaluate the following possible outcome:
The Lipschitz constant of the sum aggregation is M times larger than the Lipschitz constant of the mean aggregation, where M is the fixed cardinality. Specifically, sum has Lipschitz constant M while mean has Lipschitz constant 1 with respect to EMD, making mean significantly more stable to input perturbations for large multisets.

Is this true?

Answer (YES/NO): YES